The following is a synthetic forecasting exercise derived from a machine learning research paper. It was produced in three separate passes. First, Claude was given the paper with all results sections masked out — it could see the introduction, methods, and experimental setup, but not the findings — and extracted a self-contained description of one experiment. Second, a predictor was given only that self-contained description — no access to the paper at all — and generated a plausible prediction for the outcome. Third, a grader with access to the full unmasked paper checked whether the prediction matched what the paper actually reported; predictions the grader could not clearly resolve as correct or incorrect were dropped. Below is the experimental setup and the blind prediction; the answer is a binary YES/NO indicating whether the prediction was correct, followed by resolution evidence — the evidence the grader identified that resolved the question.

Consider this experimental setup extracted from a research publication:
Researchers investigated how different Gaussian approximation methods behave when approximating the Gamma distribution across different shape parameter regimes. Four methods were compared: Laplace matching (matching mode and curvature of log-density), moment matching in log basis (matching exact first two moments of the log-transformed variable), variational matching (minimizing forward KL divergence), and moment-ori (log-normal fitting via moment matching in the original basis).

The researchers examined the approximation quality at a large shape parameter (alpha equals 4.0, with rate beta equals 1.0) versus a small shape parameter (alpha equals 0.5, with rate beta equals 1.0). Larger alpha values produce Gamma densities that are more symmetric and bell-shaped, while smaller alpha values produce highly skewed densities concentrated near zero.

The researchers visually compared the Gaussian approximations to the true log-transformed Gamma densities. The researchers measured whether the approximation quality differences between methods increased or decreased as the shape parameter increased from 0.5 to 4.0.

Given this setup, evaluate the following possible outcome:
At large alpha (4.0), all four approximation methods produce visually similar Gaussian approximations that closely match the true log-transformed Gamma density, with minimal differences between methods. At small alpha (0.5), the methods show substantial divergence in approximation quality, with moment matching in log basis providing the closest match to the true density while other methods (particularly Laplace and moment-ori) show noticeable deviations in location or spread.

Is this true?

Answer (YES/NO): NO